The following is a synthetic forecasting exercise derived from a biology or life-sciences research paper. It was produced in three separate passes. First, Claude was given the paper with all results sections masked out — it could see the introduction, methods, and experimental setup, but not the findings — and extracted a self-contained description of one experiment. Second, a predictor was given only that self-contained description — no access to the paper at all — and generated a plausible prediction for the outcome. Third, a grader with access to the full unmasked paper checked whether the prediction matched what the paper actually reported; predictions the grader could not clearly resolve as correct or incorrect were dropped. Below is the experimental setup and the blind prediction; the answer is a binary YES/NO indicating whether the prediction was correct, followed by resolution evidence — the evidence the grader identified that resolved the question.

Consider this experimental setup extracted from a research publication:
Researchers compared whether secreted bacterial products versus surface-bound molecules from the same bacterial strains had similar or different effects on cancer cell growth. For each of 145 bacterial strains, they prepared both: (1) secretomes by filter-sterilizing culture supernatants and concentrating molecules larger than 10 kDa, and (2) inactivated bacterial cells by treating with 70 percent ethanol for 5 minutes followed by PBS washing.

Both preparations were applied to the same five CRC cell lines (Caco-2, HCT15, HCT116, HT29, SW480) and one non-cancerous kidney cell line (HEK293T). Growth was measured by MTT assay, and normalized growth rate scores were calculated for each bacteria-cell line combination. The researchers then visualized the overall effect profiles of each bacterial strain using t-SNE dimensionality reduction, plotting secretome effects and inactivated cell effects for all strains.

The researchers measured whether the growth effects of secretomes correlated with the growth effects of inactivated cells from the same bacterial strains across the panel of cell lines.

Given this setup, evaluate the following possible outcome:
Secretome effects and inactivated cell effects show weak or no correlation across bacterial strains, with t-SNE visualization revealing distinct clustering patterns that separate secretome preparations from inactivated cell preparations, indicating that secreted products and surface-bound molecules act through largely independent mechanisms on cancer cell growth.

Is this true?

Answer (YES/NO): YES